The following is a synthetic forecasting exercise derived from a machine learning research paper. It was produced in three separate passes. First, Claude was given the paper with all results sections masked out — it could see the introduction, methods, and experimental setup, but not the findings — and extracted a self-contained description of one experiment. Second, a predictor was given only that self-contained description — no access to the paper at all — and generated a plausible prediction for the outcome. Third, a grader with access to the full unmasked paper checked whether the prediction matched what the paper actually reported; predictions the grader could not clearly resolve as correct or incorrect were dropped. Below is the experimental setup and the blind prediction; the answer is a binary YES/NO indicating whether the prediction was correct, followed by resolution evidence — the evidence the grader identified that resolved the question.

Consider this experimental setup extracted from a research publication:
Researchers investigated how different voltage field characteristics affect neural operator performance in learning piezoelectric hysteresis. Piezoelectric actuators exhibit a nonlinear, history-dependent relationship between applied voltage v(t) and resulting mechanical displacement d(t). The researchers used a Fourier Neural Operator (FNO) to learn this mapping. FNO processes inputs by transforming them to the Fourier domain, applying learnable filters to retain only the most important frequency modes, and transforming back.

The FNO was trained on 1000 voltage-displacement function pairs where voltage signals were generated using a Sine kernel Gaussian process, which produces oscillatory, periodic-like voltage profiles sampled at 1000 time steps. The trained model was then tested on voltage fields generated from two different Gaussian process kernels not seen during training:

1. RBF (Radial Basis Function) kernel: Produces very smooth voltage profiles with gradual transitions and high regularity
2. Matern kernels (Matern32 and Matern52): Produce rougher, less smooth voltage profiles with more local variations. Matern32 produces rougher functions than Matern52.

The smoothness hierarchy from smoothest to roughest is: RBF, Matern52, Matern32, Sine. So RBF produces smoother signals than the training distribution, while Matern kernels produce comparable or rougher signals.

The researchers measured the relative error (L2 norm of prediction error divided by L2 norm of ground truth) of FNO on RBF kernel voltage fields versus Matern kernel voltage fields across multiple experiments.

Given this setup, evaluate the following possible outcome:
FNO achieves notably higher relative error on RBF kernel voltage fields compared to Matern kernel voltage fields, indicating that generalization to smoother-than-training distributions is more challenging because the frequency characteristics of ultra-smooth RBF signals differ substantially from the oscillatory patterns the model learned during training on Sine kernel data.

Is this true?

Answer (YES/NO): NO